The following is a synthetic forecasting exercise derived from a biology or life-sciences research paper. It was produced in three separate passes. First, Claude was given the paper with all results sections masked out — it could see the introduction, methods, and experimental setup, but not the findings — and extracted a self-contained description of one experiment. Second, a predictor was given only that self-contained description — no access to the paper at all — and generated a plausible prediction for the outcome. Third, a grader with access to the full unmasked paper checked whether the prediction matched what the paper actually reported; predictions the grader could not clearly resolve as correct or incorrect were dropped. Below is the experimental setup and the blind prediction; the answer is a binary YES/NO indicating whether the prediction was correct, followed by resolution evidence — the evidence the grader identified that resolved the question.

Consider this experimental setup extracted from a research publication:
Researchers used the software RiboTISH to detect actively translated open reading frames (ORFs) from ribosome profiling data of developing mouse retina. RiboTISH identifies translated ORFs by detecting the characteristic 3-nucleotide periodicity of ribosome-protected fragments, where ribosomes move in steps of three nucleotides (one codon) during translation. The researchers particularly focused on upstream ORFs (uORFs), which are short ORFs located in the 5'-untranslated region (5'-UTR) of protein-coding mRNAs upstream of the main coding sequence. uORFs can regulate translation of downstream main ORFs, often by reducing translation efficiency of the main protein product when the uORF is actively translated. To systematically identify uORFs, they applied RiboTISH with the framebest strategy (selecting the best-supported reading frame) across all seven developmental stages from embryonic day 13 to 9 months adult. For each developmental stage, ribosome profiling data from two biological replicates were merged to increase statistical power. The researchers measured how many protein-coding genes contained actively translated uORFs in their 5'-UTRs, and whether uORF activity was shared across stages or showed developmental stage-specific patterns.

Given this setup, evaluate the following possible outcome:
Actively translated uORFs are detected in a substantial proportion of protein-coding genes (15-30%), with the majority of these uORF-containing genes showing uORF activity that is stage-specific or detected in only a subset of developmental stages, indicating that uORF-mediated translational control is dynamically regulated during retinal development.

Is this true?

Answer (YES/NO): YES